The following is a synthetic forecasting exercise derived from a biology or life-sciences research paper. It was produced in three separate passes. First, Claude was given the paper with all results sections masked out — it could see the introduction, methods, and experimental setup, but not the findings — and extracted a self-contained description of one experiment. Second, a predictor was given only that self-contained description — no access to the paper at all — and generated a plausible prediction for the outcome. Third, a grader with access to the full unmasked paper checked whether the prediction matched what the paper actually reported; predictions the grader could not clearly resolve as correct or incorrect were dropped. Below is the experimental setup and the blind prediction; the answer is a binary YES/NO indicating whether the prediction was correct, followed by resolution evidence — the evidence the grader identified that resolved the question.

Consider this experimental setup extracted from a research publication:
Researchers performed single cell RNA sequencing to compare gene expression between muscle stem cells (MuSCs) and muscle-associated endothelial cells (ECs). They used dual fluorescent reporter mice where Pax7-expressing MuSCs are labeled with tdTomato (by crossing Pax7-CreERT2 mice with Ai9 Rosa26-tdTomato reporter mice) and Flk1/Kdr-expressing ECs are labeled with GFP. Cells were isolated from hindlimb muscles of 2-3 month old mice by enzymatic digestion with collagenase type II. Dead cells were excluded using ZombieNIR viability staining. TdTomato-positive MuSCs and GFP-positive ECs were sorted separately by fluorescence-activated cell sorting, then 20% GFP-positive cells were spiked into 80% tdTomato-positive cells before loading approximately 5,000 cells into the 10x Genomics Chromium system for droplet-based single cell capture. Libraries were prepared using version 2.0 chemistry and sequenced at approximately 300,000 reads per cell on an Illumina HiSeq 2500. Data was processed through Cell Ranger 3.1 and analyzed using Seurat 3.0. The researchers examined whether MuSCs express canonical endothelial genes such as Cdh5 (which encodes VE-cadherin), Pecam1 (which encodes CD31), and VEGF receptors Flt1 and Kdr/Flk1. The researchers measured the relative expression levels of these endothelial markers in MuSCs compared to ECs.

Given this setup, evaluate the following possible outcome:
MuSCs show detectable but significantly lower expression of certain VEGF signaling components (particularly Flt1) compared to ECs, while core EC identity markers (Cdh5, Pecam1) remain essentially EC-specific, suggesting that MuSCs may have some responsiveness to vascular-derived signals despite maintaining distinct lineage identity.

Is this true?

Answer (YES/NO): NO